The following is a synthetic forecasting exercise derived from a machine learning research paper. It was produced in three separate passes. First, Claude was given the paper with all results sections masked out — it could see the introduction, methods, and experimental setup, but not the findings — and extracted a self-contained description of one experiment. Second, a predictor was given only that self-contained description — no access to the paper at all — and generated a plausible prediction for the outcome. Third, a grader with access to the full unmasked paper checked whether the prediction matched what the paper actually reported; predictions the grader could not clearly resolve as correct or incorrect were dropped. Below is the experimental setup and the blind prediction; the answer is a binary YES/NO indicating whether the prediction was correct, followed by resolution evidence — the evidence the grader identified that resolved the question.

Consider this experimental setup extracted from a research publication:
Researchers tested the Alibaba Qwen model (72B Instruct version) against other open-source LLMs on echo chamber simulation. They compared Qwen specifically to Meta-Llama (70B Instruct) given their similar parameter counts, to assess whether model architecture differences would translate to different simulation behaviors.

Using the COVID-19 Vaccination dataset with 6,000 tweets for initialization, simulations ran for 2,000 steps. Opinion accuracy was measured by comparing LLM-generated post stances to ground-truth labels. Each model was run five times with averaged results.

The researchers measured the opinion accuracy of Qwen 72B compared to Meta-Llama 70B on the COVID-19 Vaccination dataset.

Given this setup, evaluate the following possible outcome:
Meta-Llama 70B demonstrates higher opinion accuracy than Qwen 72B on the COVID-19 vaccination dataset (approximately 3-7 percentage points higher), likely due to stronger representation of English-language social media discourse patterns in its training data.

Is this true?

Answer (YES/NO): NO